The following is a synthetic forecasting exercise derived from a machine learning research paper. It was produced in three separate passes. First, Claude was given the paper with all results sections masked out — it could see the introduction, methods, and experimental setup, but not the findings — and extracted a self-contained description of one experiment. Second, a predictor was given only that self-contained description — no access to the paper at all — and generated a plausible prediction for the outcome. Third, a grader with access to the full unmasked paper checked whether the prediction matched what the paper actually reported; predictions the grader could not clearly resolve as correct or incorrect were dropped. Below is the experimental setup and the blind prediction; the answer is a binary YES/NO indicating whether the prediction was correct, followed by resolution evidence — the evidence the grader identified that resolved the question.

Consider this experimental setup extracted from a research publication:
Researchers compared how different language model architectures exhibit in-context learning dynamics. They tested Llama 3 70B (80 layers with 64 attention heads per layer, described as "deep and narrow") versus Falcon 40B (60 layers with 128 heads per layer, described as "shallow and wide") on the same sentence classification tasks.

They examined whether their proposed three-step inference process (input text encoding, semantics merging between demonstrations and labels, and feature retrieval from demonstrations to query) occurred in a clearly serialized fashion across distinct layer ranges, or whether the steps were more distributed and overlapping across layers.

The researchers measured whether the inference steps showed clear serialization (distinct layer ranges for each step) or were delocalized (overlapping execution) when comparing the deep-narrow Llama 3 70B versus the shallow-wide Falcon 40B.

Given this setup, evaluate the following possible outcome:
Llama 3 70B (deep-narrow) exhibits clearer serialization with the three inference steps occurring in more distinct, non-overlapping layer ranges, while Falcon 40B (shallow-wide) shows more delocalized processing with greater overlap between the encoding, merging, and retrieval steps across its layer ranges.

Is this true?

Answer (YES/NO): YES